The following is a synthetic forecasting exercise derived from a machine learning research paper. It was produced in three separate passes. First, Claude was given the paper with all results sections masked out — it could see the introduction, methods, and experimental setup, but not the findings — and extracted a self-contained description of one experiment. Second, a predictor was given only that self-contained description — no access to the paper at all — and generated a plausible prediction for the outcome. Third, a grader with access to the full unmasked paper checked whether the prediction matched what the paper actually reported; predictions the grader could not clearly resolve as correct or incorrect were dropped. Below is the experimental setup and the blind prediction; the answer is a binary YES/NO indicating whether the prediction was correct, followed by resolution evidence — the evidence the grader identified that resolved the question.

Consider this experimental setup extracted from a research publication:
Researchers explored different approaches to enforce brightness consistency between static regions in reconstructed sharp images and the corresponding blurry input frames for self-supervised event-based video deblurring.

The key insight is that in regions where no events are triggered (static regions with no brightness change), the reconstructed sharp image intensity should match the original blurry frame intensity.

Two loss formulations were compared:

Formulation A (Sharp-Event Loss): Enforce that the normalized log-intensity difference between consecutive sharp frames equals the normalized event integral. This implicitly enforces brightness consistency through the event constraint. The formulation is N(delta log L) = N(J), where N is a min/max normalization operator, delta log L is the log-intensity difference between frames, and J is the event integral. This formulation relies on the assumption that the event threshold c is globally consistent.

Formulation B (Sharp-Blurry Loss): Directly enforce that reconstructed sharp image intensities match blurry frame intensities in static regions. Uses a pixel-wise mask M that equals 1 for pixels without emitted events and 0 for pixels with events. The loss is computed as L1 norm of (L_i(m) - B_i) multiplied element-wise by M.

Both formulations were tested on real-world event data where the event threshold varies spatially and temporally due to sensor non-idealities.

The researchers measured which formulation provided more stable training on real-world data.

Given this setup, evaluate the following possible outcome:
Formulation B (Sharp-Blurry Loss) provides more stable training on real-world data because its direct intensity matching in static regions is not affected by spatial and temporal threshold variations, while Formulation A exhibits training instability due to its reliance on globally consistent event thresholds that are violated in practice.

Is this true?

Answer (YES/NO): YES